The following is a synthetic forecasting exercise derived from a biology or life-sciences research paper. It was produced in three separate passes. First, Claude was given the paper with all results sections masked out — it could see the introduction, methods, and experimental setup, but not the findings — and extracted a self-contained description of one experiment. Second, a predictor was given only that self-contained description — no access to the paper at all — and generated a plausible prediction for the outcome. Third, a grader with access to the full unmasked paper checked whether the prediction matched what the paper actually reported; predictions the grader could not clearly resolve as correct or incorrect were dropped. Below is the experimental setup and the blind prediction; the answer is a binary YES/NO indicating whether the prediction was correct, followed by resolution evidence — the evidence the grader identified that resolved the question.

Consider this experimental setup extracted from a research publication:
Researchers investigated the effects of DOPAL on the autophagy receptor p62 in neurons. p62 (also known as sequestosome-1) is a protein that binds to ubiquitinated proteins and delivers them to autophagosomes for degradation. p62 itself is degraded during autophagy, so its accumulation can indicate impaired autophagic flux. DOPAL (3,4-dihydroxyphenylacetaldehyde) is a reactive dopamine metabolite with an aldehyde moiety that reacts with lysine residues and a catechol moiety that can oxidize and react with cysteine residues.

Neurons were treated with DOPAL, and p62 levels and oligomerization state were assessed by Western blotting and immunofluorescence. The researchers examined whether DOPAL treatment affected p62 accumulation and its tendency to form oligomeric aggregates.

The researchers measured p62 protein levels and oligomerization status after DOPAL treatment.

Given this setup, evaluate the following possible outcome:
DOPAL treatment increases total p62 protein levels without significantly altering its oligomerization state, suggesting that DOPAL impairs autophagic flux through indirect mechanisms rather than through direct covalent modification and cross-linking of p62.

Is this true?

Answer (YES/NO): NO